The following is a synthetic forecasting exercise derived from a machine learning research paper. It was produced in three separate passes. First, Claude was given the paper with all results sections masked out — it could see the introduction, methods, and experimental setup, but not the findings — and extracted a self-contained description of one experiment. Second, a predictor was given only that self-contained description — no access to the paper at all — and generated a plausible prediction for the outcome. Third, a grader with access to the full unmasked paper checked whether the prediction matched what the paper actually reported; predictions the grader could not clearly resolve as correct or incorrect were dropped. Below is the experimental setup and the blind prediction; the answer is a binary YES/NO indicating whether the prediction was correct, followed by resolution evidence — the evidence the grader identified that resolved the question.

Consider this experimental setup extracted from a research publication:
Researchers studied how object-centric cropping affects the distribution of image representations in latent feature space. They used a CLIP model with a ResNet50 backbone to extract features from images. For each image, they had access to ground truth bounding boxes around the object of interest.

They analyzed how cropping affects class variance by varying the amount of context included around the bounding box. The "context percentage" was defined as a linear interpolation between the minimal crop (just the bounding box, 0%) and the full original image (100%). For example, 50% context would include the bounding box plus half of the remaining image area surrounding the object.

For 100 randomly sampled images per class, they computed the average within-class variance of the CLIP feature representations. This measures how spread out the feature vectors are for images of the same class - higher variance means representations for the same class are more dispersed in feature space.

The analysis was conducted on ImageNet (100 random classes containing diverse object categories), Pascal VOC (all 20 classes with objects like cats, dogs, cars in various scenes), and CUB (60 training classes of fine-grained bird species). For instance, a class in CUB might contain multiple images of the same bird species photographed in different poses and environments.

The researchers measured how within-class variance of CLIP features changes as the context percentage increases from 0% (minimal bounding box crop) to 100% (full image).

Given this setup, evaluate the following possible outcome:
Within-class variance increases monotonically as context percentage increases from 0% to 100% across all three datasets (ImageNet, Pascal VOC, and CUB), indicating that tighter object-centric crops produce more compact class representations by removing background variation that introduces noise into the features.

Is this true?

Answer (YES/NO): YES